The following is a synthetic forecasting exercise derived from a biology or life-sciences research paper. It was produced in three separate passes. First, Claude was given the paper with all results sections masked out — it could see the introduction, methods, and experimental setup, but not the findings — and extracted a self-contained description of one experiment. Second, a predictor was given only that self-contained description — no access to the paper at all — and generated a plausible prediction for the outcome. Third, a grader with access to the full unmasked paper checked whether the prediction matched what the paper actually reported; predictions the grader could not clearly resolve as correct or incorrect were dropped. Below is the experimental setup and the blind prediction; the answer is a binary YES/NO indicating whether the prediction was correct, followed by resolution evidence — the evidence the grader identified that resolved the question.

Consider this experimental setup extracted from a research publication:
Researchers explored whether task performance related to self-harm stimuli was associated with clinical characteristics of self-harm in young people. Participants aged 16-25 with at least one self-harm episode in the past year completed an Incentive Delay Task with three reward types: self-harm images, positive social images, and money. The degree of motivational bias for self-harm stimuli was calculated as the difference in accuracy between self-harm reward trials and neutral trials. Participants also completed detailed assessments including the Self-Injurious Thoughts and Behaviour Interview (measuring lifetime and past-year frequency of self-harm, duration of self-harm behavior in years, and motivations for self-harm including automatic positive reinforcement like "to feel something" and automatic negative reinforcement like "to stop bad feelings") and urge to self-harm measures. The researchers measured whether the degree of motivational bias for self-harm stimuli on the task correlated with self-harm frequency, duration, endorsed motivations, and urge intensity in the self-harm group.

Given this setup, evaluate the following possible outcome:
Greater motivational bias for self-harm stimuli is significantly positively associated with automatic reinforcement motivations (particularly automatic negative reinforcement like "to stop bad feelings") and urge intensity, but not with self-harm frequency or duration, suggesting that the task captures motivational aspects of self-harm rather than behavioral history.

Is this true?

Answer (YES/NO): NO